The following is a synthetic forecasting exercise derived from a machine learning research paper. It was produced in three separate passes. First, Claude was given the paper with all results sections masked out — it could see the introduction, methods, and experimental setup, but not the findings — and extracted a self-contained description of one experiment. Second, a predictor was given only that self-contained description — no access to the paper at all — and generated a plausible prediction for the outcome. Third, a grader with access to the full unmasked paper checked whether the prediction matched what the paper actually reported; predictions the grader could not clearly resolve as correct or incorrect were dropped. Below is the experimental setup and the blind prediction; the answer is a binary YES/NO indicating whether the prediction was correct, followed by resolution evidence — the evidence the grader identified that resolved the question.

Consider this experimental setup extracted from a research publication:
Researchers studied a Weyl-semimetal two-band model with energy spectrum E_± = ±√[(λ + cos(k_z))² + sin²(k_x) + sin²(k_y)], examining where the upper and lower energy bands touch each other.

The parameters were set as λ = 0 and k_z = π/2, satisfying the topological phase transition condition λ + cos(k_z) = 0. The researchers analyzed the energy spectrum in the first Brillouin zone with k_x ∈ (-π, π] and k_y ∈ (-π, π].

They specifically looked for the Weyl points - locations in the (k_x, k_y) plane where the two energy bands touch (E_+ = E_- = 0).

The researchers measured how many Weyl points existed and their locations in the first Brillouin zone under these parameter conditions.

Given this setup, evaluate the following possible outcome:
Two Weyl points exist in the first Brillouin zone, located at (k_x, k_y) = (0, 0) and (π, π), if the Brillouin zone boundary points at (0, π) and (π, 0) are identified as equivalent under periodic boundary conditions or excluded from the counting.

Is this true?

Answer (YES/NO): NO